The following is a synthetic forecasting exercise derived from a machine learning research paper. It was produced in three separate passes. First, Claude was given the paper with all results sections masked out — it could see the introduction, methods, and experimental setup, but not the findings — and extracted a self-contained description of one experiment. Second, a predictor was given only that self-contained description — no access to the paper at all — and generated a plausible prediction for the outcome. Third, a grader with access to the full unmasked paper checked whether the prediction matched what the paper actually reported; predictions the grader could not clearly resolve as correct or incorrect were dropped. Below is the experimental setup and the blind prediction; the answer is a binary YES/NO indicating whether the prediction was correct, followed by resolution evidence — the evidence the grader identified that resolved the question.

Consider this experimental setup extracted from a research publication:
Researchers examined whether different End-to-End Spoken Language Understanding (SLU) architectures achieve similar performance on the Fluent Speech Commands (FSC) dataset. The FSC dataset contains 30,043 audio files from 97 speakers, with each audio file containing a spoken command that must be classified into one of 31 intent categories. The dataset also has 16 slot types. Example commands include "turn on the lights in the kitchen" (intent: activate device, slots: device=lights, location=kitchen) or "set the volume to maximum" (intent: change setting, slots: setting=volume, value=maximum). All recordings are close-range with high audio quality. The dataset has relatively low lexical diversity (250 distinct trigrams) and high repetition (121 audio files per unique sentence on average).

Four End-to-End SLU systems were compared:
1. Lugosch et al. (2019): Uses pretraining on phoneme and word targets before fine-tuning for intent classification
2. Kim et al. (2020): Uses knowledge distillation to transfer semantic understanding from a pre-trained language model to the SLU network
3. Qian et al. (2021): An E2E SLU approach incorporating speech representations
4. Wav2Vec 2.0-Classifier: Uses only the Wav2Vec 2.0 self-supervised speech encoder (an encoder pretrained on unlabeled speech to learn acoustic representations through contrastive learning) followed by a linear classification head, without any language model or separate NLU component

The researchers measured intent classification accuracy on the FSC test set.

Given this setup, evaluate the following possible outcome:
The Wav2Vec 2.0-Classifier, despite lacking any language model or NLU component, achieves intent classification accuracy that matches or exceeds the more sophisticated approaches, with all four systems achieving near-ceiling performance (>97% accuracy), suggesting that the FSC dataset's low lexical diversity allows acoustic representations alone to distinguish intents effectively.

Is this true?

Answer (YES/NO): YES